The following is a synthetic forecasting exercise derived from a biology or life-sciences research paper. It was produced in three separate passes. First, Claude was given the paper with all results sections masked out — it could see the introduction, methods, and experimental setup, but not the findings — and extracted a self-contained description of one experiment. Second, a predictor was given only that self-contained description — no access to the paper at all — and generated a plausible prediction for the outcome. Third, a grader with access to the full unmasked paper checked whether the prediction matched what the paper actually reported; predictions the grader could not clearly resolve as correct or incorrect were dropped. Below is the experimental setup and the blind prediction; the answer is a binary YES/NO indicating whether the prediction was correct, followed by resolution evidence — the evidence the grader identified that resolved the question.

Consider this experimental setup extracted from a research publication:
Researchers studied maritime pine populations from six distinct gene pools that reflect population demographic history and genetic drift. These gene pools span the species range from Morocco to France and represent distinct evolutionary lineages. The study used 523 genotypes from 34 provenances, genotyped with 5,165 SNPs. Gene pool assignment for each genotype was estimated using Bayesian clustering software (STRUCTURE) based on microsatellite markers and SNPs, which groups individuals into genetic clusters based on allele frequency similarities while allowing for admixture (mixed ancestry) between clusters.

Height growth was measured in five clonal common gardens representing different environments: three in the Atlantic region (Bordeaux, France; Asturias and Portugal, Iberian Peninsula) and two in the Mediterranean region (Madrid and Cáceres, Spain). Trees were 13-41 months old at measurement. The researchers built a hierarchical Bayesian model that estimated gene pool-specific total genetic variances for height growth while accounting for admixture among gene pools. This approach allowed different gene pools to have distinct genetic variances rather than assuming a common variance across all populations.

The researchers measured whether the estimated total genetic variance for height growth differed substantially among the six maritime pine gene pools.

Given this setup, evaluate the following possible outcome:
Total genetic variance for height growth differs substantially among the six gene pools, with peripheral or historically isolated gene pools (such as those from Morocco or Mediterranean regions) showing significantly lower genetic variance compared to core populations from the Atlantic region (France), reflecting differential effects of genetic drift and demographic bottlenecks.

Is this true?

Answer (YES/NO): NO